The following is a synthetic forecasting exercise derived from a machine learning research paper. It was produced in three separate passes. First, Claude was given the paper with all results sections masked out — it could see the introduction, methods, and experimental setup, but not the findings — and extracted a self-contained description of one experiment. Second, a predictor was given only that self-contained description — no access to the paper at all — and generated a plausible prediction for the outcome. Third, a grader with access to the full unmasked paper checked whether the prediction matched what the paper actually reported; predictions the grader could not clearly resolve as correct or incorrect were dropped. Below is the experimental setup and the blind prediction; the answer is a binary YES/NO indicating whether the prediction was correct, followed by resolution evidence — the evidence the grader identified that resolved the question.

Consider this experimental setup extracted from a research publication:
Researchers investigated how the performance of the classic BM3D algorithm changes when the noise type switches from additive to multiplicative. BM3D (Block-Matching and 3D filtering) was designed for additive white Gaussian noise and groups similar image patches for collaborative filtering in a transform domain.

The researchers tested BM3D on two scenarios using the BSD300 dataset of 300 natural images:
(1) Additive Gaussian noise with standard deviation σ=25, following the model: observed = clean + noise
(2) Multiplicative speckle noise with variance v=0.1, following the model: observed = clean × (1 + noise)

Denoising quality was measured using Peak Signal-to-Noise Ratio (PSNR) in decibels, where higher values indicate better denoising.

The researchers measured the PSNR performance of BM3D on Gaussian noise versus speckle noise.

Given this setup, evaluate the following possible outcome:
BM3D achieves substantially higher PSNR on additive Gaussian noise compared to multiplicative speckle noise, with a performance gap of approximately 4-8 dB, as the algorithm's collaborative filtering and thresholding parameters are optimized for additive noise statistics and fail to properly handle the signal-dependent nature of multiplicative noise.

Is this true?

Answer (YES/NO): YES